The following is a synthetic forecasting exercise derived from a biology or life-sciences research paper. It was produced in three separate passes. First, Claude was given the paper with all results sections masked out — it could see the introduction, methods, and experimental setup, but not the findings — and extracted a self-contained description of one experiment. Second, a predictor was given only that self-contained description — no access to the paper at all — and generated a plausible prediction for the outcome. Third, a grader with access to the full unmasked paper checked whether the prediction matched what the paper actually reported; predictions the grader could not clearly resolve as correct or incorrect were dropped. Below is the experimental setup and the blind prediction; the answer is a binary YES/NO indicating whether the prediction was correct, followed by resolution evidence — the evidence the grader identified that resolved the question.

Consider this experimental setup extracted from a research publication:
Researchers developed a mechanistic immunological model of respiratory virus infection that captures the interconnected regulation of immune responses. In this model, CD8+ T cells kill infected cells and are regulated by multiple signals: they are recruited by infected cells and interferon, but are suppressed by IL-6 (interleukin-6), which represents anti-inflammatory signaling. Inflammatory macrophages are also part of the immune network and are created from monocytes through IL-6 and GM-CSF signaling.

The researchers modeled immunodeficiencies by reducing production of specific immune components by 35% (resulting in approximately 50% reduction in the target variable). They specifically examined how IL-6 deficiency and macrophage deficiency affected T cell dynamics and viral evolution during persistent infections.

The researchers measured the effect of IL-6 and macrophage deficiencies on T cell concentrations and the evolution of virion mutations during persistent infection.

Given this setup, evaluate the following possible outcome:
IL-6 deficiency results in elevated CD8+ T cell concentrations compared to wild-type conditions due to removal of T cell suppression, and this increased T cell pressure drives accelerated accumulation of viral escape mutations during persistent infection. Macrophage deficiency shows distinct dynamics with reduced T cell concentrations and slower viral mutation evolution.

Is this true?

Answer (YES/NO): NO